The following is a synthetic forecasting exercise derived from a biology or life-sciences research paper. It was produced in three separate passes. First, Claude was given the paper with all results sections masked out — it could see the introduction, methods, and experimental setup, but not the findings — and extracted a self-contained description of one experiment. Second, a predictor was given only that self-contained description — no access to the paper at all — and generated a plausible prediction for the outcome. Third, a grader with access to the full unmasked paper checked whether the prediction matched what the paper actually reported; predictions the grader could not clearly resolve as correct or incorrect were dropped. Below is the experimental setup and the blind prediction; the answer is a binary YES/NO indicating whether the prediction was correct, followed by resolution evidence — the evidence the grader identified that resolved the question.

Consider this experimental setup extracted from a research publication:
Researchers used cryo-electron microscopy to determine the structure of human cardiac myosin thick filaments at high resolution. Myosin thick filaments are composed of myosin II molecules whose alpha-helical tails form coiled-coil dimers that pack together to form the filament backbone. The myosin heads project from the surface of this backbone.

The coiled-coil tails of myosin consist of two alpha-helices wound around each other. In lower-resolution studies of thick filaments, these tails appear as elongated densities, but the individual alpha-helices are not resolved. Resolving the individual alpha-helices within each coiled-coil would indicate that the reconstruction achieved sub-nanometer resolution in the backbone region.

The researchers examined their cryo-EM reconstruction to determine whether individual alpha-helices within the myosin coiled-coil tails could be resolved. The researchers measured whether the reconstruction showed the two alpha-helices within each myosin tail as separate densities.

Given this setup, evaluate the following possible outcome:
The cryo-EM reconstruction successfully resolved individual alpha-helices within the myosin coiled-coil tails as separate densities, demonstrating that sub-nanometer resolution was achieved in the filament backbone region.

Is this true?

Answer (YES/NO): YES